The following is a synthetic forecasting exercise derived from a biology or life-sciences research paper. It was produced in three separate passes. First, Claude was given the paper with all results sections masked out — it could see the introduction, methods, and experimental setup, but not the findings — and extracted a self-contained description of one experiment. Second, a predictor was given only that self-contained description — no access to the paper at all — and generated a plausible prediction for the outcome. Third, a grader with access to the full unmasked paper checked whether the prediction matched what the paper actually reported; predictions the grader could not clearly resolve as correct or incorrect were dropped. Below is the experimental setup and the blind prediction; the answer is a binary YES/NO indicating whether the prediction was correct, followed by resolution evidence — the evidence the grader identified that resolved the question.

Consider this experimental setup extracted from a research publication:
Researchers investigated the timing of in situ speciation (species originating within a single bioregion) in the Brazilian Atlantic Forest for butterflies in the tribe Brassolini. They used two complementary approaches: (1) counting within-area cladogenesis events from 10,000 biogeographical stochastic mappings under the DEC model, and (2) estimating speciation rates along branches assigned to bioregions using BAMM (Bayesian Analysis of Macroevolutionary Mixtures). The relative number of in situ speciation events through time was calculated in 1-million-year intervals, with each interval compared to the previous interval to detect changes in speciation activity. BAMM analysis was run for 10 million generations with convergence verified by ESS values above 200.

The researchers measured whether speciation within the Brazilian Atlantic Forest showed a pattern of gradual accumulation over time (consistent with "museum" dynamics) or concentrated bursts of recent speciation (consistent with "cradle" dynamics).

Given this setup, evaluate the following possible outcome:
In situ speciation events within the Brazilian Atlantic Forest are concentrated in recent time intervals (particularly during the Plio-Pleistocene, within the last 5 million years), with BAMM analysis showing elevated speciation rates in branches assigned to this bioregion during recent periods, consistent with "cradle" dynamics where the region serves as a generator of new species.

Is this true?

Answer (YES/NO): NO